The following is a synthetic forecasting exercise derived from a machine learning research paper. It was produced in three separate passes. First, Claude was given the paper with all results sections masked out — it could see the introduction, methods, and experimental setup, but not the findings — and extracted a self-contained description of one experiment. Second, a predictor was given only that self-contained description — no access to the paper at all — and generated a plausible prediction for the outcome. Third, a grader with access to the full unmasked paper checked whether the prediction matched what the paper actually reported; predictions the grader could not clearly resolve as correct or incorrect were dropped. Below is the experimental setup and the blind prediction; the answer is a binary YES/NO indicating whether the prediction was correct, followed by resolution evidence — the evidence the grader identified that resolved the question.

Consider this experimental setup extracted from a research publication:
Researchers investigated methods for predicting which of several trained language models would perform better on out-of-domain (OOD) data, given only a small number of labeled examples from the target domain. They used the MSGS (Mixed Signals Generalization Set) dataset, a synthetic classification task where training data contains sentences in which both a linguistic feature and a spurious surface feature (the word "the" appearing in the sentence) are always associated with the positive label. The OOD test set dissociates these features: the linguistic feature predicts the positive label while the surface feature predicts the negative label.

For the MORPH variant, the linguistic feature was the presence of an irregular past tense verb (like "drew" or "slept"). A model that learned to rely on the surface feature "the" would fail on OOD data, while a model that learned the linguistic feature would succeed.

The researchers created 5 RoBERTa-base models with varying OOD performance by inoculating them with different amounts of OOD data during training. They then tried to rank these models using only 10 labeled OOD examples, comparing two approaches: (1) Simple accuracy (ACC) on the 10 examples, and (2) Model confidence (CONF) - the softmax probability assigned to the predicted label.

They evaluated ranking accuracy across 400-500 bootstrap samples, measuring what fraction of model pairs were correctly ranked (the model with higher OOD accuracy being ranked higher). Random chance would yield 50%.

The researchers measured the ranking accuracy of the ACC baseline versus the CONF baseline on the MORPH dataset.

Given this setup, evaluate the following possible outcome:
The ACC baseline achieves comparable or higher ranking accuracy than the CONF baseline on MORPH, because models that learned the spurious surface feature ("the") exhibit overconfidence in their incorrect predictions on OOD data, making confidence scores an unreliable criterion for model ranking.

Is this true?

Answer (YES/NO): YES